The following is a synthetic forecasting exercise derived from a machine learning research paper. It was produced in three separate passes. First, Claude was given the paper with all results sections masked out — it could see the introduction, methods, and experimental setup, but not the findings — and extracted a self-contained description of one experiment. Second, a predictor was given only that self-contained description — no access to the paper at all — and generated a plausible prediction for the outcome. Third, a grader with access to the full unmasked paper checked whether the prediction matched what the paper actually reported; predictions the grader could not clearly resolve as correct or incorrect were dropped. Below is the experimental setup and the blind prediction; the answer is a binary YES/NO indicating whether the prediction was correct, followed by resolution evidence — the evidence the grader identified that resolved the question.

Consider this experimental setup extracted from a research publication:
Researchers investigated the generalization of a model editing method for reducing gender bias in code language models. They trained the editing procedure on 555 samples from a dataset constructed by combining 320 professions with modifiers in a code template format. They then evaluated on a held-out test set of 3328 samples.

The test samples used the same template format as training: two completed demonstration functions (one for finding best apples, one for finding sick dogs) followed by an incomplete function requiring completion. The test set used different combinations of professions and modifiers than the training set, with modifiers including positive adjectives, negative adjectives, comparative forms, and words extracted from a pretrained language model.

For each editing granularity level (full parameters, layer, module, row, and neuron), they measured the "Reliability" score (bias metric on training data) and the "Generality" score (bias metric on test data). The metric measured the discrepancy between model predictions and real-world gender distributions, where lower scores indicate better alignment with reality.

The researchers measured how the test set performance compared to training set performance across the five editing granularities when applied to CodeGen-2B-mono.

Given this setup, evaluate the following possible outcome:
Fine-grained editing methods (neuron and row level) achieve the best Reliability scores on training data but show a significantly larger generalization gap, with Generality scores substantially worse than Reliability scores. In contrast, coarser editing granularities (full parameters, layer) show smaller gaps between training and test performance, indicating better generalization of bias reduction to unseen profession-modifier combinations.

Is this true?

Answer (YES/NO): NO